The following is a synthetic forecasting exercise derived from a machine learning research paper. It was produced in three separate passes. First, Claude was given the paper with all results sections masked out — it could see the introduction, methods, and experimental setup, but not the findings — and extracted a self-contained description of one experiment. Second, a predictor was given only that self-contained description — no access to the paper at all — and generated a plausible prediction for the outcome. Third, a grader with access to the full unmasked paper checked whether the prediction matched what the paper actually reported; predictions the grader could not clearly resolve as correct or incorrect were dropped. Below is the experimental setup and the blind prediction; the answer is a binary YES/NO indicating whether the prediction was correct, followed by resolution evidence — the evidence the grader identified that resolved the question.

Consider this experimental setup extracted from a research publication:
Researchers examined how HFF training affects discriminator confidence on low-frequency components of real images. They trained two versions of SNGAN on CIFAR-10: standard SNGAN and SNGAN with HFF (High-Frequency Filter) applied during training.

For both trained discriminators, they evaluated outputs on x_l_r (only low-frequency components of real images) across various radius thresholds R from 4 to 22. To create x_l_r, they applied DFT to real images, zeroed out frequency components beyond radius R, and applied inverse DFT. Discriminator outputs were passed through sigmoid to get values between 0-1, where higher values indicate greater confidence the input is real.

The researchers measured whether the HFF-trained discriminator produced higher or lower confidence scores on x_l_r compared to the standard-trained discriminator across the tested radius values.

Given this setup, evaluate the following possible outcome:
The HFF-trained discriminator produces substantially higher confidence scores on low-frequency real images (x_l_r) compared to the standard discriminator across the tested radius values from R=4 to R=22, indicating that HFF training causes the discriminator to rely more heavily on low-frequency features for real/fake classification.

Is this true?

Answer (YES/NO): NO